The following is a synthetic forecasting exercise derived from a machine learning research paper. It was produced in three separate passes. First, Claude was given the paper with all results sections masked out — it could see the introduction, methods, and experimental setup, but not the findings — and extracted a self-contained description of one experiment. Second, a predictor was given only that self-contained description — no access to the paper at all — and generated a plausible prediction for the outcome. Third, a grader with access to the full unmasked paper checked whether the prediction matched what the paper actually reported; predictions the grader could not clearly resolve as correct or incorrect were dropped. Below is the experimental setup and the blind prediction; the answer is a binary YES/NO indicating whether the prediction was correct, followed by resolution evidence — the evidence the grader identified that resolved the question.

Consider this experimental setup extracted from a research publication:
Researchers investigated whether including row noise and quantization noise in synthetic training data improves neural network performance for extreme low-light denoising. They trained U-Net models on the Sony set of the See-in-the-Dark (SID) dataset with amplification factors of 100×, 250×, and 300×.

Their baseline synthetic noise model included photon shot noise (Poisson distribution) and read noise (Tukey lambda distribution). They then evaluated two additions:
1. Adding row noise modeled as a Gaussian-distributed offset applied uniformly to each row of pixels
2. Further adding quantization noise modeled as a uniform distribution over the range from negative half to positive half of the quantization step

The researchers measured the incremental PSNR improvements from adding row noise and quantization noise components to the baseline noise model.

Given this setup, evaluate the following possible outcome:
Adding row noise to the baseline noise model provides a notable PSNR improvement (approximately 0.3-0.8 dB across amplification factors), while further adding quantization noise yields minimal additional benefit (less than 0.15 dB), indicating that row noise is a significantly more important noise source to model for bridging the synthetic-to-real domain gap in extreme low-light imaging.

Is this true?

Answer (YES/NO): NO